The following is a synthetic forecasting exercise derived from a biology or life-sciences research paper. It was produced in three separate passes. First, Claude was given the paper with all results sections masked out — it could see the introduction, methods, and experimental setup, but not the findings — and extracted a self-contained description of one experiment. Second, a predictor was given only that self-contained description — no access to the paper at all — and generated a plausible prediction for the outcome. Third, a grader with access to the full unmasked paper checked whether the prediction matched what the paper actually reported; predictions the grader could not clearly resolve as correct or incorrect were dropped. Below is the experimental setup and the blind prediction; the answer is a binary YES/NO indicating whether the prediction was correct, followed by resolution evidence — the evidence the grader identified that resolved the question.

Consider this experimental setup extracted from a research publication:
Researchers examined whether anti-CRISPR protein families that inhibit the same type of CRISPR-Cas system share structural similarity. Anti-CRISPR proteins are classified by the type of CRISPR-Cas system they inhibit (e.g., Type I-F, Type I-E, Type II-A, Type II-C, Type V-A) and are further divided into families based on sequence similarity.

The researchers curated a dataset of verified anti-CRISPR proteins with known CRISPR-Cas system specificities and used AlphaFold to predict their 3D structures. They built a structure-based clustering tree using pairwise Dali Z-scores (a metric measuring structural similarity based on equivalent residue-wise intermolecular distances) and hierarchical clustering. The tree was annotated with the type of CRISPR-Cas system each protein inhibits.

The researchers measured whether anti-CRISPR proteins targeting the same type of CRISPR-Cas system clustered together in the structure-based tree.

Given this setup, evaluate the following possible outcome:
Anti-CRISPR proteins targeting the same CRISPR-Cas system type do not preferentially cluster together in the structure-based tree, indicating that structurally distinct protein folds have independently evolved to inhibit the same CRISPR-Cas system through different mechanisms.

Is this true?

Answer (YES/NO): YES